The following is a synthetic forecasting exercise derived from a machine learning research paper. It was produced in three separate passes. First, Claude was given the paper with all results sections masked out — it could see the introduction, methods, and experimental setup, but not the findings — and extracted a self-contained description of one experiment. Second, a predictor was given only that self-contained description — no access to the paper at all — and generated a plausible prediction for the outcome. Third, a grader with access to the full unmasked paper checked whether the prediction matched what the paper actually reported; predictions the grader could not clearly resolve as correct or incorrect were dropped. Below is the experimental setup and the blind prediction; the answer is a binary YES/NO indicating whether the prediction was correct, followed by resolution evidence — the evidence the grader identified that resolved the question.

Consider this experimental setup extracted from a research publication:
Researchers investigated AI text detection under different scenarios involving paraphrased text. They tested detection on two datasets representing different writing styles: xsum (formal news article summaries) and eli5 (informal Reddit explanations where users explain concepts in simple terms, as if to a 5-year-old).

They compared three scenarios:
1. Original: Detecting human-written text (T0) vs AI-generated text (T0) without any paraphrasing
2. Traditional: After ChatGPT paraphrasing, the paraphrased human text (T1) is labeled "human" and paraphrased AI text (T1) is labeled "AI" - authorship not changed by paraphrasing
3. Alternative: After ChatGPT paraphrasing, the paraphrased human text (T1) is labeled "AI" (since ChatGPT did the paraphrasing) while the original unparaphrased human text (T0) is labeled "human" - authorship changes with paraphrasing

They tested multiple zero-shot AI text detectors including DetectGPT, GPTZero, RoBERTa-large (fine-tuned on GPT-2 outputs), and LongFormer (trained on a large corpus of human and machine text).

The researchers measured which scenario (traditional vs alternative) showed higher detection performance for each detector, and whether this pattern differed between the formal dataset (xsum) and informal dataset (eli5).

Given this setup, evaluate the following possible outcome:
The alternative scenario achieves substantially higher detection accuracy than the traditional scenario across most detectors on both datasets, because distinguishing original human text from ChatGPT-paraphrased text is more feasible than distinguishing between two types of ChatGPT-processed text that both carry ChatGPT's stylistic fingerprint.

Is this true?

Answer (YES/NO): NO